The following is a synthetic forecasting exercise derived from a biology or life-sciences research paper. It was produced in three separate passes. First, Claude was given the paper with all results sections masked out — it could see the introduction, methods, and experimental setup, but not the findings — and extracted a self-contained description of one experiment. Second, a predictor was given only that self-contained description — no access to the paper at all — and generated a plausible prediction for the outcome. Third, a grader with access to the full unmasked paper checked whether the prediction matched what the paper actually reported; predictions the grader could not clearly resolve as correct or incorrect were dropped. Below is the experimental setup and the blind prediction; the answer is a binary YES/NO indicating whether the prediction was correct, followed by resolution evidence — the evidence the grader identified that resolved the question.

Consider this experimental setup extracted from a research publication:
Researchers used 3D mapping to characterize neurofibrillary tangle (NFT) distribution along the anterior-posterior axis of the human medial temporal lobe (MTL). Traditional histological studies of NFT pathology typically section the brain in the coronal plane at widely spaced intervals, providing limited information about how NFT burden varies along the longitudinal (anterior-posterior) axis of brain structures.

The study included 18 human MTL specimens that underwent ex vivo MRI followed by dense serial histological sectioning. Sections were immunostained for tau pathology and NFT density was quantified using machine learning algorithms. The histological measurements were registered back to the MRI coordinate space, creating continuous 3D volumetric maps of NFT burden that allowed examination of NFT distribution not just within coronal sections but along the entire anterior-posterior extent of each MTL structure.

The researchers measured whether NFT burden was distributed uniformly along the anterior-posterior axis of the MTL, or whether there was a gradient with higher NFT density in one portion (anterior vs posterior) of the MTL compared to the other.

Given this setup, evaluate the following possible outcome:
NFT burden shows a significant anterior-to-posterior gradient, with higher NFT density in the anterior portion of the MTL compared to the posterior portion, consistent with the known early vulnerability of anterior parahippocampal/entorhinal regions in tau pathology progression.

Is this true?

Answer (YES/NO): YES